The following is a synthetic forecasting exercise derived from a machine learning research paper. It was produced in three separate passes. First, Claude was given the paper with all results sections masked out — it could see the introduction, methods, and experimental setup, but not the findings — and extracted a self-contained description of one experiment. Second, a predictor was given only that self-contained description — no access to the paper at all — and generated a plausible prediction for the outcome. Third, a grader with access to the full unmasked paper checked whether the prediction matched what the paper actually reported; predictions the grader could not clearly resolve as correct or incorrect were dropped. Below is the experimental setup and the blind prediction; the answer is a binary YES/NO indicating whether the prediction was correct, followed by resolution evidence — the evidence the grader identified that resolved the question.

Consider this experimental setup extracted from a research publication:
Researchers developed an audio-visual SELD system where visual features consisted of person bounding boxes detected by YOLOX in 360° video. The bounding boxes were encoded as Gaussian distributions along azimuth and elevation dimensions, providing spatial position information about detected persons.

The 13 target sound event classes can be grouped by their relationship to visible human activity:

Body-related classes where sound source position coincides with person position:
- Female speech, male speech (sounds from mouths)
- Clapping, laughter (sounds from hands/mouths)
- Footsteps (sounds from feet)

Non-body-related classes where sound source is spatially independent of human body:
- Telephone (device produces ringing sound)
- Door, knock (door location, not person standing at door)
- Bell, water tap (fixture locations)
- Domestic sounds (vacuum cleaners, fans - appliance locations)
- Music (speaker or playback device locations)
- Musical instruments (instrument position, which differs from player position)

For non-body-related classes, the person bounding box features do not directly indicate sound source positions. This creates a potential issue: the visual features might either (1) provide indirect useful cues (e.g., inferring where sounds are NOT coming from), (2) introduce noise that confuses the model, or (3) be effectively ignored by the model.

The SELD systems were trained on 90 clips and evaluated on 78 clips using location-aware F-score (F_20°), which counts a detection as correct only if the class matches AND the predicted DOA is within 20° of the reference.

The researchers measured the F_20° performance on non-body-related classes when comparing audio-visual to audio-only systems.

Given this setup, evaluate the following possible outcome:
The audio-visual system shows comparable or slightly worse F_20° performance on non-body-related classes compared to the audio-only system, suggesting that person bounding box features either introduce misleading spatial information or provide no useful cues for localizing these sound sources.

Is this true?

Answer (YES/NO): YES